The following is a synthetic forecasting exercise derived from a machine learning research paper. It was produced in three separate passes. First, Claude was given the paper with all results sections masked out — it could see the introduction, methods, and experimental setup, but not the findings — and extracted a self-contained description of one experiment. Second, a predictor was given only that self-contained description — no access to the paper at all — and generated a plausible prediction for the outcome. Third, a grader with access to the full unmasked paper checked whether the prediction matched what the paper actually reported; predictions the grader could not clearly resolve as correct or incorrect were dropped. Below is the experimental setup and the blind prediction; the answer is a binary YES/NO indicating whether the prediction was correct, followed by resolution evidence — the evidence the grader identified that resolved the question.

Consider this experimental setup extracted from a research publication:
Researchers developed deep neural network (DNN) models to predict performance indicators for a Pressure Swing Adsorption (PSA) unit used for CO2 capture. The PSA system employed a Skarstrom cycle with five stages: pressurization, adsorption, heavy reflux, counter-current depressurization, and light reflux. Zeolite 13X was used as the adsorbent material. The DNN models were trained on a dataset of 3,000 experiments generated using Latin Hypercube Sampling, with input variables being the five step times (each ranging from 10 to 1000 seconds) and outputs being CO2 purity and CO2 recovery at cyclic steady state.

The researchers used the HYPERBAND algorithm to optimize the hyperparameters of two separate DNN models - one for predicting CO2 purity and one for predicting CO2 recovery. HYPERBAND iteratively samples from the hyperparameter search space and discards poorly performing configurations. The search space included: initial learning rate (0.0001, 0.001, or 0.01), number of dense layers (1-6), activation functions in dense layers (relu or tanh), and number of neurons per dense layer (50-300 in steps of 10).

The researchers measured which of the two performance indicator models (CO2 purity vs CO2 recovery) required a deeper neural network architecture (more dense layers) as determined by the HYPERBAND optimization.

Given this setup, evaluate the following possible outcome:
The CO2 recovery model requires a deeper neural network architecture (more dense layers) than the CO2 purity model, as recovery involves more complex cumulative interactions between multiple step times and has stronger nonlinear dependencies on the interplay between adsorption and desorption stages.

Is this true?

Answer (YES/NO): NO